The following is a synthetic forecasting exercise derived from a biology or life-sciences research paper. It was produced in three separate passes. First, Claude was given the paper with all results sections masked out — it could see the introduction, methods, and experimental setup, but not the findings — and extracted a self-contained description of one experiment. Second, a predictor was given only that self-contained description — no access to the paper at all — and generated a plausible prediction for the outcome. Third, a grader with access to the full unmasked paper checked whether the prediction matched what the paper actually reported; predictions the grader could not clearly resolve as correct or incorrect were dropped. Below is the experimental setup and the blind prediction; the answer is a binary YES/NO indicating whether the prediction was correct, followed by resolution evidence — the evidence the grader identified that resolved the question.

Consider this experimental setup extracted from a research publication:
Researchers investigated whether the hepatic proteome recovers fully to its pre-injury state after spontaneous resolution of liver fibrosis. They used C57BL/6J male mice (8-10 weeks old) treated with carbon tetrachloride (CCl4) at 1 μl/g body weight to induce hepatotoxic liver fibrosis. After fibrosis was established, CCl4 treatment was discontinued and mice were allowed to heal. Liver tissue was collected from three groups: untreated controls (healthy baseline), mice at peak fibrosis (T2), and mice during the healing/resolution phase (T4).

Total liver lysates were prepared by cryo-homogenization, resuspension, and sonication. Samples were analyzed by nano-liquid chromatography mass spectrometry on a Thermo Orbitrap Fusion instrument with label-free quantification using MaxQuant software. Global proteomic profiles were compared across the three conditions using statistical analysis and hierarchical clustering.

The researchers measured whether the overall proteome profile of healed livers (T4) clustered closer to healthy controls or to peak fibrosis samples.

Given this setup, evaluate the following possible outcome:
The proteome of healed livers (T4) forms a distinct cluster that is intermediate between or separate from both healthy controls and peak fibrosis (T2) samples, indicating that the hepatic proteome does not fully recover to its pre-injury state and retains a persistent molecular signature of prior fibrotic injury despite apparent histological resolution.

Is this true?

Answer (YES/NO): YES